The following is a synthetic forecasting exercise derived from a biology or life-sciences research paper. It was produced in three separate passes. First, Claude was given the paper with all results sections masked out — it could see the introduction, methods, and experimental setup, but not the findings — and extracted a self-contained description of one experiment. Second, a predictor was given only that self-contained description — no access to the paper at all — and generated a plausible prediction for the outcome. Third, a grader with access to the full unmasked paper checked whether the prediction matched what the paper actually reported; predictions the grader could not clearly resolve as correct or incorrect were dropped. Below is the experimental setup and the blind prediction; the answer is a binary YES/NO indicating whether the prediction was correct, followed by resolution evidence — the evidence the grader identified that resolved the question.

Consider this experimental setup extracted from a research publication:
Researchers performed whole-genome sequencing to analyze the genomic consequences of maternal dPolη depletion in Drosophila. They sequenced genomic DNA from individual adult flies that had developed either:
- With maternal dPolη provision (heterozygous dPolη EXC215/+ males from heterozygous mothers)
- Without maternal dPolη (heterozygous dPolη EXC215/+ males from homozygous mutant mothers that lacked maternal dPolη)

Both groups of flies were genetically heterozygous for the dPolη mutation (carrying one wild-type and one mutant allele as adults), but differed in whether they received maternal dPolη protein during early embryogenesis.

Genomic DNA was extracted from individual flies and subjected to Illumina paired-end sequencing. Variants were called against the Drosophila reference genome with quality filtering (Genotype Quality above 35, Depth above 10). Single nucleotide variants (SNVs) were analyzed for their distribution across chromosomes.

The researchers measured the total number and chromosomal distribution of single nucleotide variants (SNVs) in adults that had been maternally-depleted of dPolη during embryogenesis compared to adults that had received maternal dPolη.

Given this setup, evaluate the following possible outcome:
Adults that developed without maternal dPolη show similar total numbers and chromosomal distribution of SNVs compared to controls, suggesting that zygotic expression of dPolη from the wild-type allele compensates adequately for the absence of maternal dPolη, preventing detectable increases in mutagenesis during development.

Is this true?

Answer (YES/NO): NO